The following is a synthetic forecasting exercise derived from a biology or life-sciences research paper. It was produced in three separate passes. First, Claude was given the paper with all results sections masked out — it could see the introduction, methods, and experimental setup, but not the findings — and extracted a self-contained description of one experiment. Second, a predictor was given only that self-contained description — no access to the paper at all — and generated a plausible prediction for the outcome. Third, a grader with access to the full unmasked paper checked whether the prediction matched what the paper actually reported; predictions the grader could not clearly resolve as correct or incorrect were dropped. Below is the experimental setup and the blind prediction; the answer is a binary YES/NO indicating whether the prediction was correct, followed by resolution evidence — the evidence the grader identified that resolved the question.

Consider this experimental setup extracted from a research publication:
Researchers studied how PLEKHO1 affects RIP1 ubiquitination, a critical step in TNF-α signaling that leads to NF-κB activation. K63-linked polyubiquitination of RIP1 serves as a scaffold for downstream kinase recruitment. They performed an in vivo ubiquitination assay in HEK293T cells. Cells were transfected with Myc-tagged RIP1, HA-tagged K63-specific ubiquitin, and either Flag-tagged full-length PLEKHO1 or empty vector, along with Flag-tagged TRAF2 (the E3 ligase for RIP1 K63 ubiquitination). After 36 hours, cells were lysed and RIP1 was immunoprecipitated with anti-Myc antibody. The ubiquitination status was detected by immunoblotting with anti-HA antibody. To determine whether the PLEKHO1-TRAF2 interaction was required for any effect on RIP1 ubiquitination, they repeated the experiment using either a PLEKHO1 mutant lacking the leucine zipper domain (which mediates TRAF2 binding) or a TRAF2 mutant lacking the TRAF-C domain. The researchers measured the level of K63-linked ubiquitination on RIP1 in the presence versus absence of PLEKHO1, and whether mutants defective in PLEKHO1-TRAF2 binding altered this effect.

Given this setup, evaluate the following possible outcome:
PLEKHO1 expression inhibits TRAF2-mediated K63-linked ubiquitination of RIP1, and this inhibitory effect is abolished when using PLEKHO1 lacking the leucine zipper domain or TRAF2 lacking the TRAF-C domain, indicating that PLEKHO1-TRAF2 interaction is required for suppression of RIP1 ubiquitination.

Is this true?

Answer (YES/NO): NO